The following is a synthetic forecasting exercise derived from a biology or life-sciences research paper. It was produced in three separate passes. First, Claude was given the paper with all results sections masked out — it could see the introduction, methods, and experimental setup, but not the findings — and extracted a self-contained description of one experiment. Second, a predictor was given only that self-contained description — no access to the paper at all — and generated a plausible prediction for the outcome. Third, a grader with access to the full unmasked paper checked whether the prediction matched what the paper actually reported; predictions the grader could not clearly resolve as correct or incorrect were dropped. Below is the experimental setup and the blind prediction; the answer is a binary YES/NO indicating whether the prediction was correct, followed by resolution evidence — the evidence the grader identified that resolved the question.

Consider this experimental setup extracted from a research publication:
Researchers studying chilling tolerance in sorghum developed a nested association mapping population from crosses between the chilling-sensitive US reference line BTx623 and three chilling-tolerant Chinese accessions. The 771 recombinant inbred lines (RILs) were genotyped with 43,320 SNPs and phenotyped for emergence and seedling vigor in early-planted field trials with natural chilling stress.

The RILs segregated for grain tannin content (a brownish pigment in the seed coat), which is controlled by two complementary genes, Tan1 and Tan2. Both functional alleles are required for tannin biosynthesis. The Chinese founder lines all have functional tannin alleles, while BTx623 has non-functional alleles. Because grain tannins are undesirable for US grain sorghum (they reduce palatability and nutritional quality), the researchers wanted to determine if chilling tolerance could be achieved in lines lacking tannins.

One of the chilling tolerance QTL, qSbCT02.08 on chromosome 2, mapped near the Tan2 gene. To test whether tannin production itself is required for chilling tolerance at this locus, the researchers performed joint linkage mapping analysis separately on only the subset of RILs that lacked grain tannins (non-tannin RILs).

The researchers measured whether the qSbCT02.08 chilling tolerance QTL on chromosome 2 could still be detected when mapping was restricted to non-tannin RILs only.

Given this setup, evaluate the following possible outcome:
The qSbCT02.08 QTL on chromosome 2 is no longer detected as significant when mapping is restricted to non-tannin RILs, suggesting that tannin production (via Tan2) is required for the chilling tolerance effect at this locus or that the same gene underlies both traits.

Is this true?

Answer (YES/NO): NO